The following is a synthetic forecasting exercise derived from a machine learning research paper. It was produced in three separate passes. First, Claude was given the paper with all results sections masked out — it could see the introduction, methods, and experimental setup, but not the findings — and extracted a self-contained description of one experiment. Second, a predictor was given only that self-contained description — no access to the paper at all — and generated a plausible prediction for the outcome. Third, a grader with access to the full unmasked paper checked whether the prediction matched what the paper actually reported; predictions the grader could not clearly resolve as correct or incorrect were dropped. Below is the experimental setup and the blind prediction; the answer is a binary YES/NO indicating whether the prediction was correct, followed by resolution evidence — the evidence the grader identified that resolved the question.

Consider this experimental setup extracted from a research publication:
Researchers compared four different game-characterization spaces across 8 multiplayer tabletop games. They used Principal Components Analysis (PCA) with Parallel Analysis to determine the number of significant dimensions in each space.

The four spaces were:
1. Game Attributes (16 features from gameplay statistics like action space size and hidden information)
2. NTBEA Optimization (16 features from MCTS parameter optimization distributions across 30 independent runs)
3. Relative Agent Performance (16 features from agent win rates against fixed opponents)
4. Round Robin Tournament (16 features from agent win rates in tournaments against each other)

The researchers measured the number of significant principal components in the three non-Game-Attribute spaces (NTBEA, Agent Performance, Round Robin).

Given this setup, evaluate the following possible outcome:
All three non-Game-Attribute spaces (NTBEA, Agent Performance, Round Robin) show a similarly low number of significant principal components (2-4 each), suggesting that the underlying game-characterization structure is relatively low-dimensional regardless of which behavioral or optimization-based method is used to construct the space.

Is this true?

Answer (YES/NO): YES